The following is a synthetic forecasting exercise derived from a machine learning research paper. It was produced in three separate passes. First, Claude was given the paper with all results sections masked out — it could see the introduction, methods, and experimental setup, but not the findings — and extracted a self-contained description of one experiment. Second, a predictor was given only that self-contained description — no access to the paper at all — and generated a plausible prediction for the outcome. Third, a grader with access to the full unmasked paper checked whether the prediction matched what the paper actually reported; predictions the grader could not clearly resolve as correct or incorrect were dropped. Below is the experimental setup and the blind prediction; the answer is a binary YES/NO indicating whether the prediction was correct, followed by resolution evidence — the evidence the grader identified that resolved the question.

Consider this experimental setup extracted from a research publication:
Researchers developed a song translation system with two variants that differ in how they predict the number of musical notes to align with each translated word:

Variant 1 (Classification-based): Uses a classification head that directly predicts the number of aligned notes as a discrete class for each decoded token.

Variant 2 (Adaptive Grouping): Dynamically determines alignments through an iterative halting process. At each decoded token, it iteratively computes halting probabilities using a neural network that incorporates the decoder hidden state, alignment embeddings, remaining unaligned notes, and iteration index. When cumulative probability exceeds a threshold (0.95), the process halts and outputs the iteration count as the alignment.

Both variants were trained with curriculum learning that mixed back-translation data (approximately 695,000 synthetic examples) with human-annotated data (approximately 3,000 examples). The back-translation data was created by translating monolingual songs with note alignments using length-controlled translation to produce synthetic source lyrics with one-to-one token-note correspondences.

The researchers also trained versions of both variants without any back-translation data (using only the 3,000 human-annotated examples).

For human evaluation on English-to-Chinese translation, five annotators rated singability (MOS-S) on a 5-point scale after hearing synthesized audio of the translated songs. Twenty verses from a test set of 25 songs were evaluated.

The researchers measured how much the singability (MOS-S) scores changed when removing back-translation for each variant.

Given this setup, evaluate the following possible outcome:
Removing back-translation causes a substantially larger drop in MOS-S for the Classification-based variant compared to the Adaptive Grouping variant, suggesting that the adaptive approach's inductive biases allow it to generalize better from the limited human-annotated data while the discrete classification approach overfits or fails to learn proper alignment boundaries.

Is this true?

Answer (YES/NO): YES